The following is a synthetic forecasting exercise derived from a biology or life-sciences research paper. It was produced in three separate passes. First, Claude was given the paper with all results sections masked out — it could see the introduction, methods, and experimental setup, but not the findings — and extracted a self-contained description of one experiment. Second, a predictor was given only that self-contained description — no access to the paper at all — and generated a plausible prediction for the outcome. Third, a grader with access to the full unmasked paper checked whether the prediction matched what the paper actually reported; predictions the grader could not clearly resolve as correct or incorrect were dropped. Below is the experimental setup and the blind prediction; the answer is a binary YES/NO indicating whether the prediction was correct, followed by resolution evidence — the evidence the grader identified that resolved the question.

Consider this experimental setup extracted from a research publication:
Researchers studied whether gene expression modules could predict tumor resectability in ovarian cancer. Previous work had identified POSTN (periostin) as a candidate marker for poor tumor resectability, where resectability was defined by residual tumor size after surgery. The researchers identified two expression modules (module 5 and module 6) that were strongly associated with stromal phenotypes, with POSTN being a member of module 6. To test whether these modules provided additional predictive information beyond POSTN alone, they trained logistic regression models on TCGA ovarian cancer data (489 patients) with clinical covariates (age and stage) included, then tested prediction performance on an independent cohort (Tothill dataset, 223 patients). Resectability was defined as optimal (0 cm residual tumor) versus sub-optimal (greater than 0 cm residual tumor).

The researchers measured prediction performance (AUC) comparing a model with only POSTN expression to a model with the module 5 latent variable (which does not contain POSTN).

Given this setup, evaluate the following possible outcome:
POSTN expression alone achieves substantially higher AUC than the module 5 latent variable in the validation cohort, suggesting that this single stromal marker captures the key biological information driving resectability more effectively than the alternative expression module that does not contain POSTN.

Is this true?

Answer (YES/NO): NO